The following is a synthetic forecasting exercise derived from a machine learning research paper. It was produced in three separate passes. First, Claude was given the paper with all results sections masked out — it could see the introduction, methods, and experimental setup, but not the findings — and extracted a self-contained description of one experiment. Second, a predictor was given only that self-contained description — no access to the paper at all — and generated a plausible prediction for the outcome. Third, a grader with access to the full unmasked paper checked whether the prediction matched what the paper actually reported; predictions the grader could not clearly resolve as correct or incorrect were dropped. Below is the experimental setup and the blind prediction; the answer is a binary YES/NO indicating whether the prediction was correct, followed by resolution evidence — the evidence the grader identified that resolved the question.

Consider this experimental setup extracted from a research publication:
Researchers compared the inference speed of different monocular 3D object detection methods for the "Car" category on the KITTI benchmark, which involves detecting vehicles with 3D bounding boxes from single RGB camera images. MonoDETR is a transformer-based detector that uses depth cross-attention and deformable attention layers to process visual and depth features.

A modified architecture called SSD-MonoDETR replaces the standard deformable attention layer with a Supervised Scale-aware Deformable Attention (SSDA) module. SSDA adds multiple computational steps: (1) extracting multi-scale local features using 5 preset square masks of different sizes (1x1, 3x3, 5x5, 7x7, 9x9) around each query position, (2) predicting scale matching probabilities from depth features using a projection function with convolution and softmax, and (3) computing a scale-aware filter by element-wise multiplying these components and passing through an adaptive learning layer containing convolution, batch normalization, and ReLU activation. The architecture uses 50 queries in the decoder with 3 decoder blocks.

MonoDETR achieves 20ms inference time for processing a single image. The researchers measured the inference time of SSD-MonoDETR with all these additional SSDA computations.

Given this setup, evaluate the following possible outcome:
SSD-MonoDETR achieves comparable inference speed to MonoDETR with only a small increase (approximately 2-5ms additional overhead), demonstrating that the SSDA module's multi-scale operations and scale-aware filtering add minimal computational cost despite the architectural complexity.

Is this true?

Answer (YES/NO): NO